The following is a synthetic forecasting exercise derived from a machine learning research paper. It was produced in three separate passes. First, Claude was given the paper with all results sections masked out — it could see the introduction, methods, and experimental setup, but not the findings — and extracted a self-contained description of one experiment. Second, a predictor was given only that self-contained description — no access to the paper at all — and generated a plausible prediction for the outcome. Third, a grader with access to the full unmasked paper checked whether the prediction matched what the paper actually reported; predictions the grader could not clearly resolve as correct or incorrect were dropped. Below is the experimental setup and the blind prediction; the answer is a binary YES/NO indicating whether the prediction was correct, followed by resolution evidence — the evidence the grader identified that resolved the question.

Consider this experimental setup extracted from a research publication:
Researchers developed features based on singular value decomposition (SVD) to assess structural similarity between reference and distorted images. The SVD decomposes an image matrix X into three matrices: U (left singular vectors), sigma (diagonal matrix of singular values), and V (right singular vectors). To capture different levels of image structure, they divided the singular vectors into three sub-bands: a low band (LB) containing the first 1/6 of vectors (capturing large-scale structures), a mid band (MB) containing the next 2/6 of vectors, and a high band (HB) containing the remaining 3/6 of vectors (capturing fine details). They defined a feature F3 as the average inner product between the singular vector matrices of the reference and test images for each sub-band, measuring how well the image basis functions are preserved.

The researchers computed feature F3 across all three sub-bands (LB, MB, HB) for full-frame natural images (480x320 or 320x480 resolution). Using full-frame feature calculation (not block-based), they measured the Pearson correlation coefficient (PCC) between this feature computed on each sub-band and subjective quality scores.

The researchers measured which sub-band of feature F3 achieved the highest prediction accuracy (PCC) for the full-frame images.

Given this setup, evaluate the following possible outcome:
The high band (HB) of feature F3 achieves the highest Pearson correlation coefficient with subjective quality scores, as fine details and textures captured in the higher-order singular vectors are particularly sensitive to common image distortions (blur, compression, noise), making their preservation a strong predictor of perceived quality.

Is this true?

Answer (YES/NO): NO